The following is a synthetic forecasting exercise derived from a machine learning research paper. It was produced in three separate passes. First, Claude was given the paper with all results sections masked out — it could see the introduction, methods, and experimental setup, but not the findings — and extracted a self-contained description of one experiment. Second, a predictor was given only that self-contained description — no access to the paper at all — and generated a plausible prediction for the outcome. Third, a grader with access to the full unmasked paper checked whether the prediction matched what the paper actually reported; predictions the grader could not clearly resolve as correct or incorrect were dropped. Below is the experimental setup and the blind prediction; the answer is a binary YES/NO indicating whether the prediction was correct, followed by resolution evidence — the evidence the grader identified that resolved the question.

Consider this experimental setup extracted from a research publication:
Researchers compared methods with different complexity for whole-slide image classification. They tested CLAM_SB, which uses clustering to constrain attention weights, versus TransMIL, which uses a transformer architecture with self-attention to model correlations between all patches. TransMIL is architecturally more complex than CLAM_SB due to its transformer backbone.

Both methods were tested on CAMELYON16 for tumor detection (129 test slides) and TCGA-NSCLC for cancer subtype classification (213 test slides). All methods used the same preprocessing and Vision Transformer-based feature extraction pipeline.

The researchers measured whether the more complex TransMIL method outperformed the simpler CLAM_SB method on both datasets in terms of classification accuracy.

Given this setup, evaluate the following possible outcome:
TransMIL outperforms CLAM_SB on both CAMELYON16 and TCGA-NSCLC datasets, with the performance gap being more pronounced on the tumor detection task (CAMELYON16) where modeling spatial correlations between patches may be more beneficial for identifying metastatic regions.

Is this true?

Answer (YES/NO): NO